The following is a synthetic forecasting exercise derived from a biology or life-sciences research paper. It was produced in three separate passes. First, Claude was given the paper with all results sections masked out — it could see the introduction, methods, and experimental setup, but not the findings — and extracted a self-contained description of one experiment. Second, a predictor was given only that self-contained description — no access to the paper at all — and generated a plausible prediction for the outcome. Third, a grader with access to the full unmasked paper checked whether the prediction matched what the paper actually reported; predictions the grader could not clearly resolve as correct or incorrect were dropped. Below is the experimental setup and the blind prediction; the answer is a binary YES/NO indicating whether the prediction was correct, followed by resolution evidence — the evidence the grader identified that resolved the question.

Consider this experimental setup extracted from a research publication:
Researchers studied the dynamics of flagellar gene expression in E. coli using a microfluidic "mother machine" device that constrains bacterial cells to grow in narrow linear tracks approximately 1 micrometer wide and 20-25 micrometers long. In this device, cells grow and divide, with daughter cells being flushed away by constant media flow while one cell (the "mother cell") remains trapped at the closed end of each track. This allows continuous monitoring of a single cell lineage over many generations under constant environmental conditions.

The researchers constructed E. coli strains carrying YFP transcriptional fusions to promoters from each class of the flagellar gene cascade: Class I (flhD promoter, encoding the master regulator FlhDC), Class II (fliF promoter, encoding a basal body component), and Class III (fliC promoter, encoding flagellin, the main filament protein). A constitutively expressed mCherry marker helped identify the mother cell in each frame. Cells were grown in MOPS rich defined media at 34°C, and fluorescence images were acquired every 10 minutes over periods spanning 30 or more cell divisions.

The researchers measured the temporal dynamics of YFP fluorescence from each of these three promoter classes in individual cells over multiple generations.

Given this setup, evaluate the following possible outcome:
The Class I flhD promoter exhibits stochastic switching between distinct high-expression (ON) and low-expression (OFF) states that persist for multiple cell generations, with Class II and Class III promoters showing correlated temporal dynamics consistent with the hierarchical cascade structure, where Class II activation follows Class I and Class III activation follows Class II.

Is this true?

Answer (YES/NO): NO